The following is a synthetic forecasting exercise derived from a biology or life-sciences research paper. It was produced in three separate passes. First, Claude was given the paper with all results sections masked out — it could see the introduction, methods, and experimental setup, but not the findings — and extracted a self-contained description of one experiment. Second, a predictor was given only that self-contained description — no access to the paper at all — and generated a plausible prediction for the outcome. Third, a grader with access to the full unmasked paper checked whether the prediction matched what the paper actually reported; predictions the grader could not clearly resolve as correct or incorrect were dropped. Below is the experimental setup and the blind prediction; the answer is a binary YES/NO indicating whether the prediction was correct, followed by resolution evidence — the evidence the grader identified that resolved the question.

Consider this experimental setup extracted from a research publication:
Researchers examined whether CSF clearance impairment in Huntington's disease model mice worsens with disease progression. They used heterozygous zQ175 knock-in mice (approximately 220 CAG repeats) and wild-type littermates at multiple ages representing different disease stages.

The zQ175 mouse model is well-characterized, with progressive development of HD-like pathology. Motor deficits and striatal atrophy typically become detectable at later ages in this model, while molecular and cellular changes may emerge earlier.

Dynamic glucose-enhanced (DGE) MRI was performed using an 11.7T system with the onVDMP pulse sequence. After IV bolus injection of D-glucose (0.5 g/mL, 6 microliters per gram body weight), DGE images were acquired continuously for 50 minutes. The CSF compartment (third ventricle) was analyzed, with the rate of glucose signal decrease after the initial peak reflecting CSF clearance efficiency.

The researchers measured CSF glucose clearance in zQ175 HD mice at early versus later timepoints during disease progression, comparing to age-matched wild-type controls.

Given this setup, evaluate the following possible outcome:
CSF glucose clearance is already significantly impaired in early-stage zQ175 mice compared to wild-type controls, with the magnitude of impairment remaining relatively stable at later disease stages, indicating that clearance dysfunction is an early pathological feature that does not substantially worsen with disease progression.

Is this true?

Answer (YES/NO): NO